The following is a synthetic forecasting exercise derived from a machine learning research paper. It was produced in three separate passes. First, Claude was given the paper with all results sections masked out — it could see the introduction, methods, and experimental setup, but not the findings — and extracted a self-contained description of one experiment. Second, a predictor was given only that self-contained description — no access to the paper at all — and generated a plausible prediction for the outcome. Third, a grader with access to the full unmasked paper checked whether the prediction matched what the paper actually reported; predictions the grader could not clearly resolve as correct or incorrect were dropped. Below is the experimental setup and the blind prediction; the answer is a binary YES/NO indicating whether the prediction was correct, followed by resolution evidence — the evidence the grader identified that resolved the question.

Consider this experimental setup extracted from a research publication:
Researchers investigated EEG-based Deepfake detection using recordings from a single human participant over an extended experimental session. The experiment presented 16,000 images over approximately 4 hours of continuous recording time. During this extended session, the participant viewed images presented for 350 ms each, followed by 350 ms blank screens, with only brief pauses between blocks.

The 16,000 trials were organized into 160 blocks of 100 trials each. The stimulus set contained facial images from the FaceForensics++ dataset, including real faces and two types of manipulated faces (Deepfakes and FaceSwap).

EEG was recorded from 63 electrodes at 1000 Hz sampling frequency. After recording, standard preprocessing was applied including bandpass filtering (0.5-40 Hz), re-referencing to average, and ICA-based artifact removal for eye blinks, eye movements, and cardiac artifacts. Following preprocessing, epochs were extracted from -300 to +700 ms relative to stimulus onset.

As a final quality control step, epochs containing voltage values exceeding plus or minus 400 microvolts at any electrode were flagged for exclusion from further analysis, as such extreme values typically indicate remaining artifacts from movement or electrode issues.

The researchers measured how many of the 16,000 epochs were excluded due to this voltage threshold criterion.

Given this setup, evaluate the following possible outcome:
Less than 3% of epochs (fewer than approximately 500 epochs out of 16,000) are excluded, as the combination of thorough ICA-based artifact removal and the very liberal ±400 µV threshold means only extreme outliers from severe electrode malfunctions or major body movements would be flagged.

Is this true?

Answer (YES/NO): YES